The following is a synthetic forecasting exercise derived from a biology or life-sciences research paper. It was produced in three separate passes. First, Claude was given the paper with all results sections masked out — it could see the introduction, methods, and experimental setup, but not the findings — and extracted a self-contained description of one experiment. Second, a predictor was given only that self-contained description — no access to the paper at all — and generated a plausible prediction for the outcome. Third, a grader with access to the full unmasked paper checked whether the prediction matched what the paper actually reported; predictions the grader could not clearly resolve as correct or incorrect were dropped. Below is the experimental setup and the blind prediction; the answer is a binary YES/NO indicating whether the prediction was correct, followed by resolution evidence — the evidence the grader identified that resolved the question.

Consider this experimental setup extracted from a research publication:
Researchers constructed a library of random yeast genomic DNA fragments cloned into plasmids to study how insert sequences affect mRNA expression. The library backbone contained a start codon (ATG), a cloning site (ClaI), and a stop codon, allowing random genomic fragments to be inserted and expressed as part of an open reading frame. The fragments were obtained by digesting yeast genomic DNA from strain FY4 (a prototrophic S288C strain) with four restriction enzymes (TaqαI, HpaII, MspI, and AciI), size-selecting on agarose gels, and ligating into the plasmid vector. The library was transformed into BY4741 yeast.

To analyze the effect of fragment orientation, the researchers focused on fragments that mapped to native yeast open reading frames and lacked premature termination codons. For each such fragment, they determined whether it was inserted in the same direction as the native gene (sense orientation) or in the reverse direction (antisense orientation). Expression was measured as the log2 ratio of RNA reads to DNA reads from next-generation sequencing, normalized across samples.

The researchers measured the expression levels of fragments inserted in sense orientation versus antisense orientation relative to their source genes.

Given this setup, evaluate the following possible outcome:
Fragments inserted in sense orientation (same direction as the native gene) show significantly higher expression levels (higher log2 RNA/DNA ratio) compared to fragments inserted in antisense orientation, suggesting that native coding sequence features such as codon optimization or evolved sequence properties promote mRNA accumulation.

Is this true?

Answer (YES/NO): YES